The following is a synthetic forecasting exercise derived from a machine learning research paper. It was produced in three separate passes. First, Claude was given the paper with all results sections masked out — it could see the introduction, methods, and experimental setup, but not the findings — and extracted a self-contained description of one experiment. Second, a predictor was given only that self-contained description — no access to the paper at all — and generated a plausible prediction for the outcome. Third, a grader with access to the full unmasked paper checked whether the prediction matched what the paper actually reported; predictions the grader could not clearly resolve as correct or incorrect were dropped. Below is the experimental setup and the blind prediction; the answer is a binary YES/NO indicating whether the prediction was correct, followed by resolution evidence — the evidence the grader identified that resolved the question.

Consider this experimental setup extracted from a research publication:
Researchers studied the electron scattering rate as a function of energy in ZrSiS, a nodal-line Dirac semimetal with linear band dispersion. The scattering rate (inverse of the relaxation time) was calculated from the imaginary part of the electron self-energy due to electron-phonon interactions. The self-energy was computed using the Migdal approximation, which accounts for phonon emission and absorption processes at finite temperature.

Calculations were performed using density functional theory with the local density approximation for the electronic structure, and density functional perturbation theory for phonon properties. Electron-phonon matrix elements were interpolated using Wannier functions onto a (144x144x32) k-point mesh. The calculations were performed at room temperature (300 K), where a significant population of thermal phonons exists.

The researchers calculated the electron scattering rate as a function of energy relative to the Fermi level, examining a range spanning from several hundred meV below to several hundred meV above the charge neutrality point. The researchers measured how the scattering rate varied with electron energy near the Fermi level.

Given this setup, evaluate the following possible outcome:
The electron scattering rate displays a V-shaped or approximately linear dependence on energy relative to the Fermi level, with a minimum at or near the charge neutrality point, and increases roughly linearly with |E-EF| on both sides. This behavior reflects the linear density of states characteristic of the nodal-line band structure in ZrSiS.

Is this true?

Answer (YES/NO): YES